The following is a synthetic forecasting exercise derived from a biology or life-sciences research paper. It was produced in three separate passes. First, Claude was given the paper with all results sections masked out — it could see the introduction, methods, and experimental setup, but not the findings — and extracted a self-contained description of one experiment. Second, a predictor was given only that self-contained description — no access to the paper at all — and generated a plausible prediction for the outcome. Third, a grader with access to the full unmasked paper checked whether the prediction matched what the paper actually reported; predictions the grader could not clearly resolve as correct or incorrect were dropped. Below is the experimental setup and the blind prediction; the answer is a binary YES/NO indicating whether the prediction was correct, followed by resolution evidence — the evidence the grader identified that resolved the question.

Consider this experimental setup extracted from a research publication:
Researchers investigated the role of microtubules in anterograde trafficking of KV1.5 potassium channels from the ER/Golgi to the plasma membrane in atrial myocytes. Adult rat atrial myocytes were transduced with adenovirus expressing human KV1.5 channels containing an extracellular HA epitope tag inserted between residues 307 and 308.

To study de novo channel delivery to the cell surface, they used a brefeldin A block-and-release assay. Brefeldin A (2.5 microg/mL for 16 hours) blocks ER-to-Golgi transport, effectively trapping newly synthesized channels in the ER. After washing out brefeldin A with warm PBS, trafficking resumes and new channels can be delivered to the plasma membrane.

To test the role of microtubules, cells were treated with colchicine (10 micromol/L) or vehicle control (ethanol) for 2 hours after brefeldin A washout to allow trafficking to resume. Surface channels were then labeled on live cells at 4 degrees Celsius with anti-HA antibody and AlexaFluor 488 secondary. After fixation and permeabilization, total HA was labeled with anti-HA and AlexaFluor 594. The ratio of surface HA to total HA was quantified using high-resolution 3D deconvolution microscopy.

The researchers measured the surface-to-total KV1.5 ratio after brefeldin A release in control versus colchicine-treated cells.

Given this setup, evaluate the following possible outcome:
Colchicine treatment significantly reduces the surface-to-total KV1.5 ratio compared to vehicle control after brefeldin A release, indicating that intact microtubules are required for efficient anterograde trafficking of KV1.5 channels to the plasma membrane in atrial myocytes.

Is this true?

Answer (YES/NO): YES